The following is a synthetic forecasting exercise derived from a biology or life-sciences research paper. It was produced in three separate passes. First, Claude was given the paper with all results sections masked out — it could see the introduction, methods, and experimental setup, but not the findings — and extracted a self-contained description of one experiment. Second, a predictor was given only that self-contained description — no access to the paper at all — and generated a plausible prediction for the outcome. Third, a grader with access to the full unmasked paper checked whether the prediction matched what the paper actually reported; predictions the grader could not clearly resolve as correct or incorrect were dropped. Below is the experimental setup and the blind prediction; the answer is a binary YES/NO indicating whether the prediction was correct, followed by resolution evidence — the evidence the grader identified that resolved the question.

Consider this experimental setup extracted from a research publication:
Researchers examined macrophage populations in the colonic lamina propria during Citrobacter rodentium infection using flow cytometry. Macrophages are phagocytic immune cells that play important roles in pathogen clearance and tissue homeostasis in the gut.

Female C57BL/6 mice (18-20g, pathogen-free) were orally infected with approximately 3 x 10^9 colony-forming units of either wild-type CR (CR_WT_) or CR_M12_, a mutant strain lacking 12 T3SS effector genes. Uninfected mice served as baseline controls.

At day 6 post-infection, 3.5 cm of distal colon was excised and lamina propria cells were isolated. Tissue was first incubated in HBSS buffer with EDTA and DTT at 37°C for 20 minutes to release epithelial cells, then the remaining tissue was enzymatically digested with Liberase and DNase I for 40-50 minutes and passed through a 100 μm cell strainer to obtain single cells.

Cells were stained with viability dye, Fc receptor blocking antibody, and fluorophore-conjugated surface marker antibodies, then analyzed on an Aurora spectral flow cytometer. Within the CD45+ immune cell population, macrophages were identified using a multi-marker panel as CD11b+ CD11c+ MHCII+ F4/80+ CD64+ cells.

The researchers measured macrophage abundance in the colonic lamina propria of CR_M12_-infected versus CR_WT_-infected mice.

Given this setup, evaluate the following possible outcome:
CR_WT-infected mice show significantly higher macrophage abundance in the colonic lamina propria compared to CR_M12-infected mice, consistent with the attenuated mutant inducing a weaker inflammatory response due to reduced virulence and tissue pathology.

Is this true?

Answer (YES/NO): YES